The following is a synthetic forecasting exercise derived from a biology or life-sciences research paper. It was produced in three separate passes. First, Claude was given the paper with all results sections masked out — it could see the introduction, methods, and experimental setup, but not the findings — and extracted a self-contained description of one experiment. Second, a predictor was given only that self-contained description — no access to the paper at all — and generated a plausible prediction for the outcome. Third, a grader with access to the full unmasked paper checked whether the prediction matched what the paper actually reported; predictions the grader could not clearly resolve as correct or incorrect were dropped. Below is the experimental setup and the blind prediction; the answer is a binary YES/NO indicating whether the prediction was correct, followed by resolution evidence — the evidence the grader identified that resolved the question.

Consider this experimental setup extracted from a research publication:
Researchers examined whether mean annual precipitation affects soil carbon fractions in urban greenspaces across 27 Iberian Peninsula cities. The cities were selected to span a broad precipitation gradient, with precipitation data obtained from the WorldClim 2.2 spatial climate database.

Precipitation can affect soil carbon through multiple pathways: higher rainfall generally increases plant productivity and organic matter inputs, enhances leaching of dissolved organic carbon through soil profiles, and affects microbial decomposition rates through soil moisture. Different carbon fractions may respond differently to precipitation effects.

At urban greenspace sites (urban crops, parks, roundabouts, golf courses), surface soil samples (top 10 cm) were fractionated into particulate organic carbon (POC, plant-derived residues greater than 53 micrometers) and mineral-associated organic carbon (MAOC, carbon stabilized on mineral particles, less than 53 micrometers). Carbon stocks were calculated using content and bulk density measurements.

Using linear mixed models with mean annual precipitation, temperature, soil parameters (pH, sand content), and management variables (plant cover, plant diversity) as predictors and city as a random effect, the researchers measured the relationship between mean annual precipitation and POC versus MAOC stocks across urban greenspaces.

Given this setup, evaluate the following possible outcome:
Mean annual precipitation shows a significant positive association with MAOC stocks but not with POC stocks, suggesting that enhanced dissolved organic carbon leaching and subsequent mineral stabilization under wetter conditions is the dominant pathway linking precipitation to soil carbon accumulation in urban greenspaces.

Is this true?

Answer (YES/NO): NO